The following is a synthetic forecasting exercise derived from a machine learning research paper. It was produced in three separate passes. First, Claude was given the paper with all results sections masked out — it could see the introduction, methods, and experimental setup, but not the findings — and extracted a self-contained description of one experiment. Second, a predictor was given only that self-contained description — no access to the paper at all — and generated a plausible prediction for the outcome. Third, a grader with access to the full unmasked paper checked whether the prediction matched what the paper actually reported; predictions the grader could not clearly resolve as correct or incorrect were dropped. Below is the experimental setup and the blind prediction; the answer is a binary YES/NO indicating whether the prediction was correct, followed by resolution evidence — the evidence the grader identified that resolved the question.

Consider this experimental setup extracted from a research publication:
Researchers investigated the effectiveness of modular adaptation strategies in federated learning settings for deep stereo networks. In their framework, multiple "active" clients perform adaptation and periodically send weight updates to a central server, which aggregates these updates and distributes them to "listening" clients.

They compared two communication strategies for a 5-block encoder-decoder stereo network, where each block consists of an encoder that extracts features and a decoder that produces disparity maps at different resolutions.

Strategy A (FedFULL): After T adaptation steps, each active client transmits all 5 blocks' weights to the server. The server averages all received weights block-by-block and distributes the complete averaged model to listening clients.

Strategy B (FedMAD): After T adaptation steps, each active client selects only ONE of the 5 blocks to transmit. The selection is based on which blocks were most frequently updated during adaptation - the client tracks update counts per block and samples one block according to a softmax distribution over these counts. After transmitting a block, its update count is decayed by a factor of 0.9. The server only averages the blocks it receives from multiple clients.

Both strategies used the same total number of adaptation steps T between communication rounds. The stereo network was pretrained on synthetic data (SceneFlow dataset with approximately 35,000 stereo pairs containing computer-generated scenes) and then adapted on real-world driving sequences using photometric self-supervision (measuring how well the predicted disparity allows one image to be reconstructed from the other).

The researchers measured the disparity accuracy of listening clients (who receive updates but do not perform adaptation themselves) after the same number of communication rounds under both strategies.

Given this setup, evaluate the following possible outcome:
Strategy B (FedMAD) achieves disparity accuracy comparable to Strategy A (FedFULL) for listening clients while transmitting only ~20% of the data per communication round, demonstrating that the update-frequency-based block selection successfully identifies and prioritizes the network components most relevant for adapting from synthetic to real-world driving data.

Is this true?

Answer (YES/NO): YES